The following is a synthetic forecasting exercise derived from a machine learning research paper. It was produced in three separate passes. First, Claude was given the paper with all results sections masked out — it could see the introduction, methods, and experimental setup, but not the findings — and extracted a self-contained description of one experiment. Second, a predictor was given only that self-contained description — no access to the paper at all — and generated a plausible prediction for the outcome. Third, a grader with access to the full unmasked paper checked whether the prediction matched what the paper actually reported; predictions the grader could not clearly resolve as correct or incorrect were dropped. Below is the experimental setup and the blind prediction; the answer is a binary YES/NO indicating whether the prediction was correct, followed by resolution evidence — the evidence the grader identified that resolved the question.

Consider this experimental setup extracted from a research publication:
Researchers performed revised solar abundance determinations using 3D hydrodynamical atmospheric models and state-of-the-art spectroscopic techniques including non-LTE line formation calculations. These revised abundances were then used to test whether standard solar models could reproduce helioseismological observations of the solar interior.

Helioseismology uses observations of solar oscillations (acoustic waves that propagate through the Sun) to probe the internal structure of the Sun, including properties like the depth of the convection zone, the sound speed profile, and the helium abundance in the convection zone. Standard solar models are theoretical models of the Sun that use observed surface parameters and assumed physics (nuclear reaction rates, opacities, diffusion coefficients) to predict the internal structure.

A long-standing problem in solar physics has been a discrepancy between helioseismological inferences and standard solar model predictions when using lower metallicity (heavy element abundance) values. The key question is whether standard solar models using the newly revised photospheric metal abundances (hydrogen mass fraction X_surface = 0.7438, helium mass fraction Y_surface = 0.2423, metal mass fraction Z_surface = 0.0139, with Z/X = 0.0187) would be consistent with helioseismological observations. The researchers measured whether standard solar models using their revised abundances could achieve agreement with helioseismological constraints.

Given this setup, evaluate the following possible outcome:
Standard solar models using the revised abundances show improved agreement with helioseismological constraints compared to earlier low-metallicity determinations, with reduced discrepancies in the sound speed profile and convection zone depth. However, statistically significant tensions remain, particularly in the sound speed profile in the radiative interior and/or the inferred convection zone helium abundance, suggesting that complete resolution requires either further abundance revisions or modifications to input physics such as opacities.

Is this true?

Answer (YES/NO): NO